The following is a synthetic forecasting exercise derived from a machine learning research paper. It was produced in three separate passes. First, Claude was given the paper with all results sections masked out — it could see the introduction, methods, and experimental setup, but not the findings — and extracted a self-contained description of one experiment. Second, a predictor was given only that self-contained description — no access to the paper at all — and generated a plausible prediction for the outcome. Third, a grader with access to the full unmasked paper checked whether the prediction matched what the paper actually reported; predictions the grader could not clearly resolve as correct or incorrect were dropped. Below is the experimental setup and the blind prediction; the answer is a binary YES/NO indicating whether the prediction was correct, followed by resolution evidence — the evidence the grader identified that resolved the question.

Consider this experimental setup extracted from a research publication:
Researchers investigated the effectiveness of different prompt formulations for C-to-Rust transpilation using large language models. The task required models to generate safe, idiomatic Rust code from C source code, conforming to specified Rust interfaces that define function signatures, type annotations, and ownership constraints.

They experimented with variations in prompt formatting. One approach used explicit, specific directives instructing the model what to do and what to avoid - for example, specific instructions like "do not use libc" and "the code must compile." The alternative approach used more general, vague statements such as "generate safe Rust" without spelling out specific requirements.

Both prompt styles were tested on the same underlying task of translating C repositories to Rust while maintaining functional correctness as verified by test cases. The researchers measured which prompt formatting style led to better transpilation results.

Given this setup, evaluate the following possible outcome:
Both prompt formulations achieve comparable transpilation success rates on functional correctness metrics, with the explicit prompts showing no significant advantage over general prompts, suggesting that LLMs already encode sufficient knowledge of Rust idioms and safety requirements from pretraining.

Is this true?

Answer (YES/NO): NO